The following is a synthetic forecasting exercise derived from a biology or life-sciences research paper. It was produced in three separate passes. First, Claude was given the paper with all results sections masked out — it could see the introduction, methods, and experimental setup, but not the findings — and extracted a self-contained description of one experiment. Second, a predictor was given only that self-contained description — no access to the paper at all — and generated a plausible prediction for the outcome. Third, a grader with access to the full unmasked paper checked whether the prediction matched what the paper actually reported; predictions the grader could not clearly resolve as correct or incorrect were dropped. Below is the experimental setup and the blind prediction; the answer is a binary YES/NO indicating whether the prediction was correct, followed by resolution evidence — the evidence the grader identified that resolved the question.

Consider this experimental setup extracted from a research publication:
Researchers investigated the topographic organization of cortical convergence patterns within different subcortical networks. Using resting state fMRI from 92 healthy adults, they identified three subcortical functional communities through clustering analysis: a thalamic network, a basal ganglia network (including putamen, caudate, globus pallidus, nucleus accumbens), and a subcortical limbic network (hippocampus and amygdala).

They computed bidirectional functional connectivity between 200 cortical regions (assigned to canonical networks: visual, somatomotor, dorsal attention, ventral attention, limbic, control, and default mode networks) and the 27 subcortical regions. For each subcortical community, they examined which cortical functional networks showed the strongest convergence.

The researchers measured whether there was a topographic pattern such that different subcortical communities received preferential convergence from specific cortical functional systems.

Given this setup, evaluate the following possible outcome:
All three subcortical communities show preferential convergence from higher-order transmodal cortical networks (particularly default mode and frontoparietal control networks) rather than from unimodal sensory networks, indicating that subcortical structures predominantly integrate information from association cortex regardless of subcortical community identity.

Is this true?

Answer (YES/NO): NO